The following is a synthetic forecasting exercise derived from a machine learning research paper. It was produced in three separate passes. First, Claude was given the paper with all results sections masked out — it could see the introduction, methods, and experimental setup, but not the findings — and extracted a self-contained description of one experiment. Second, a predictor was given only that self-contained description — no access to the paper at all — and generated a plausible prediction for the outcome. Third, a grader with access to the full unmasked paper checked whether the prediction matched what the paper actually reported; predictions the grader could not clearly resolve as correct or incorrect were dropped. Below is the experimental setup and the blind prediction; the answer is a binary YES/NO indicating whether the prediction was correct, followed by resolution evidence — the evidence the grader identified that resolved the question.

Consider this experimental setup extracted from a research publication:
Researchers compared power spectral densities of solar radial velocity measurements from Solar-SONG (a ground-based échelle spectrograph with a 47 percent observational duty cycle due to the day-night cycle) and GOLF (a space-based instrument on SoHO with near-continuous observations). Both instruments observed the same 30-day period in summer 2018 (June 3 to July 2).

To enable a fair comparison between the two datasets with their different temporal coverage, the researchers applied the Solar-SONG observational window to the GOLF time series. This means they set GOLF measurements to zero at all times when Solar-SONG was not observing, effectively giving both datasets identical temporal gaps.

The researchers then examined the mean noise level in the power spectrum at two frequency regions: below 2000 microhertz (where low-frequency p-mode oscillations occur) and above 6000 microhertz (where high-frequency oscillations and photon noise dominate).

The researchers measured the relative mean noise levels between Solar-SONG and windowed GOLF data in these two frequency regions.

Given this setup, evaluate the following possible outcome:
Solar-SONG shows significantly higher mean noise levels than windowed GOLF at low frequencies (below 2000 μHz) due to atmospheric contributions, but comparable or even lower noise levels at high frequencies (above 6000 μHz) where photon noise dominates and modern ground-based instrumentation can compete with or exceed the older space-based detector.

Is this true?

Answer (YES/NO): NO